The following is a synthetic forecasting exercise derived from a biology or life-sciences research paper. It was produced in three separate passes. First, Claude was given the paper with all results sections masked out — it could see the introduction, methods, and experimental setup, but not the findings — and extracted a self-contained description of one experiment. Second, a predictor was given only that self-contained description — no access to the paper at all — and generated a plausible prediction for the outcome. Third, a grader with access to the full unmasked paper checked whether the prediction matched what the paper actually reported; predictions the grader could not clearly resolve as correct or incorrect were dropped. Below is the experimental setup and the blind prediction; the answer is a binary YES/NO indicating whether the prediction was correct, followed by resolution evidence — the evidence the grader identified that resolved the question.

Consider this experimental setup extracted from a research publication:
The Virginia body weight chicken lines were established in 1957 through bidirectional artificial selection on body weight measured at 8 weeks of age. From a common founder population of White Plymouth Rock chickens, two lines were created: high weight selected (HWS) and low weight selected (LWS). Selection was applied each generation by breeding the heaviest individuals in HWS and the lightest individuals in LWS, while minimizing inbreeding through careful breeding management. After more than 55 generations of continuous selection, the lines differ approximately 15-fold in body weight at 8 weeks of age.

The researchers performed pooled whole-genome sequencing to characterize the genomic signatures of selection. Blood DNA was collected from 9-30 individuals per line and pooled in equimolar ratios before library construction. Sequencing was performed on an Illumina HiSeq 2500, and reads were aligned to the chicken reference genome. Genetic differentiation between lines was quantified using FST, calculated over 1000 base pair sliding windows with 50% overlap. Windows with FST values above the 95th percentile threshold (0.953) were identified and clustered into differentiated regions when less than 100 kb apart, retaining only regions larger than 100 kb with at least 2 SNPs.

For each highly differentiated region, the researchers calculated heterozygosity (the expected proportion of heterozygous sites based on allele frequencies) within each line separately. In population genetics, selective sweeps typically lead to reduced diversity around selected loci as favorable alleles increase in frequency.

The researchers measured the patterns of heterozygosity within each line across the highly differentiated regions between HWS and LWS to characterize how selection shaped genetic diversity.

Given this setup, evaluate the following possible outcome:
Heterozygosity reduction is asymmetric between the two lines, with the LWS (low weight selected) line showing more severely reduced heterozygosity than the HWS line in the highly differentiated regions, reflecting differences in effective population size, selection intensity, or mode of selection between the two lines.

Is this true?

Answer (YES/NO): NO